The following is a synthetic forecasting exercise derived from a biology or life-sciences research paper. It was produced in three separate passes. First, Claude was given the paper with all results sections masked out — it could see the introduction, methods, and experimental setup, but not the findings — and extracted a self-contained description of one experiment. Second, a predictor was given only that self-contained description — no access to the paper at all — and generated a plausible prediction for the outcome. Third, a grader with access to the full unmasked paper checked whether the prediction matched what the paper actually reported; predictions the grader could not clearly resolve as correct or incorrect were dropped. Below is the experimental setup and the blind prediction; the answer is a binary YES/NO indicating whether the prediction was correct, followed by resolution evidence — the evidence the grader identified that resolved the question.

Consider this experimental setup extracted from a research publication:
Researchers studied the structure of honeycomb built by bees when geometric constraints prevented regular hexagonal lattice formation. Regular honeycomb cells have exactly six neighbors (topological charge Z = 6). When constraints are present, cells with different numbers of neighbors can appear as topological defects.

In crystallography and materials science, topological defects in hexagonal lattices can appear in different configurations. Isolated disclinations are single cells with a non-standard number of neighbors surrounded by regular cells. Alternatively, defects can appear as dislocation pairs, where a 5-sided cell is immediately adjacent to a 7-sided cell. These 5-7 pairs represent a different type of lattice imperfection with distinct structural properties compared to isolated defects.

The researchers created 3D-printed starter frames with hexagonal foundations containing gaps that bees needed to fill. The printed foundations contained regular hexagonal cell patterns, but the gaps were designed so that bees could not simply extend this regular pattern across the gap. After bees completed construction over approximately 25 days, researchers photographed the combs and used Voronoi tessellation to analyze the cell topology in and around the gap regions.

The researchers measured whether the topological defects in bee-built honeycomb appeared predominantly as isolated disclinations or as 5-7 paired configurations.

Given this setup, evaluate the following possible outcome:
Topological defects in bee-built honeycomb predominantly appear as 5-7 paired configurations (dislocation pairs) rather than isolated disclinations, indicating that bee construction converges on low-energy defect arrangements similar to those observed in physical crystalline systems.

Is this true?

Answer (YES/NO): YES